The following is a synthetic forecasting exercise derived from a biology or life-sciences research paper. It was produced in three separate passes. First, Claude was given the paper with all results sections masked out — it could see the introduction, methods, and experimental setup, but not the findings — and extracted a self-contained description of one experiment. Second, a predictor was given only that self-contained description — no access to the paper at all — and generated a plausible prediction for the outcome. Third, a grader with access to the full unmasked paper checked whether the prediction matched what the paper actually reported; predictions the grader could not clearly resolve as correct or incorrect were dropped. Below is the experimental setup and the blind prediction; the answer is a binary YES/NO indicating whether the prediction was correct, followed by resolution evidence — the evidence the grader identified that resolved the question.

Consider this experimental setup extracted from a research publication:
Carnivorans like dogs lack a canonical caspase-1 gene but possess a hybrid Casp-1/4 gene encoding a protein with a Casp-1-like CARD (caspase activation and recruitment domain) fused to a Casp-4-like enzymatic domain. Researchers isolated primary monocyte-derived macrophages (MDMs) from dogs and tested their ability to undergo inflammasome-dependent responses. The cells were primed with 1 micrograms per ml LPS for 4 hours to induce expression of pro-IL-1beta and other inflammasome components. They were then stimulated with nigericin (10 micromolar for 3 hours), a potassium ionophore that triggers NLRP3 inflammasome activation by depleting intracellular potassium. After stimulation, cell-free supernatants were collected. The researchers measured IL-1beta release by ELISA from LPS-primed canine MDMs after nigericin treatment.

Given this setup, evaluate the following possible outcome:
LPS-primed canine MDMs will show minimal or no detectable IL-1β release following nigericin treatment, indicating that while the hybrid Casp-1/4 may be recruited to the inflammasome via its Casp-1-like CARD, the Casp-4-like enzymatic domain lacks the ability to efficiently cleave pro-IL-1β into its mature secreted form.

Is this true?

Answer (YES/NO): NO